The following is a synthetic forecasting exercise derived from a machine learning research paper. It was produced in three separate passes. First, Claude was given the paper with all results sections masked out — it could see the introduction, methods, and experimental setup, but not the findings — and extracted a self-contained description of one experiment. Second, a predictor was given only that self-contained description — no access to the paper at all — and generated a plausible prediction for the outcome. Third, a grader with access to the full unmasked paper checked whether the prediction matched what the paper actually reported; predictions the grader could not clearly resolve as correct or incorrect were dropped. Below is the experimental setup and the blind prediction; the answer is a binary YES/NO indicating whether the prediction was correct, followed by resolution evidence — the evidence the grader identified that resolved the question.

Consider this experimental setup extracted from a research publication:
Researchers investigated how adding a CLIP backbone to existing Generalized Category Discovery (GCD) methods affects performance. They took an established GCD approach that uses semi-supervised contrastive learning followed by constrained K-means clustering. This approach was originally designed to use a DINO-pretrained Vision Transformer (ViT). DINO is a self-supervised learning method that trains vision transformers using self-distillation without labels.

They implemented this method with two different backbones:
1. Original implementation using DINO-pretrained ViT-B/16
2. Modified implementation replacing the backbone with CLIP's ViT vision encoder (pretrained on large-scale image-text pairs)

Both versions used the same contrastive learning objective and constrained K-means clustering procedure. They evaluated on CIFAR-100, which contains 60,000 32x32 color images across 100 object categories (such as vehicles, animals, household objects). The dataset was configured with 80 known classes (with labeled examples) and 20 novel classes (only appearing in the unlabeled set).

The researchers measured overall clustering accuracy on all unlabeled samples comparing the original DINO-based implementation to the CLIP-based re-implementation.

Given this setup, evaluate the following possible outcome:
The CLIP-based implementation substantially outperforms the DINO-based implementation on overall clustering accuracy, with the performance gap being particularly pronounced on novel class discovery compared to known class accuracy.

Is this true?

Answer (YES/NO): NO